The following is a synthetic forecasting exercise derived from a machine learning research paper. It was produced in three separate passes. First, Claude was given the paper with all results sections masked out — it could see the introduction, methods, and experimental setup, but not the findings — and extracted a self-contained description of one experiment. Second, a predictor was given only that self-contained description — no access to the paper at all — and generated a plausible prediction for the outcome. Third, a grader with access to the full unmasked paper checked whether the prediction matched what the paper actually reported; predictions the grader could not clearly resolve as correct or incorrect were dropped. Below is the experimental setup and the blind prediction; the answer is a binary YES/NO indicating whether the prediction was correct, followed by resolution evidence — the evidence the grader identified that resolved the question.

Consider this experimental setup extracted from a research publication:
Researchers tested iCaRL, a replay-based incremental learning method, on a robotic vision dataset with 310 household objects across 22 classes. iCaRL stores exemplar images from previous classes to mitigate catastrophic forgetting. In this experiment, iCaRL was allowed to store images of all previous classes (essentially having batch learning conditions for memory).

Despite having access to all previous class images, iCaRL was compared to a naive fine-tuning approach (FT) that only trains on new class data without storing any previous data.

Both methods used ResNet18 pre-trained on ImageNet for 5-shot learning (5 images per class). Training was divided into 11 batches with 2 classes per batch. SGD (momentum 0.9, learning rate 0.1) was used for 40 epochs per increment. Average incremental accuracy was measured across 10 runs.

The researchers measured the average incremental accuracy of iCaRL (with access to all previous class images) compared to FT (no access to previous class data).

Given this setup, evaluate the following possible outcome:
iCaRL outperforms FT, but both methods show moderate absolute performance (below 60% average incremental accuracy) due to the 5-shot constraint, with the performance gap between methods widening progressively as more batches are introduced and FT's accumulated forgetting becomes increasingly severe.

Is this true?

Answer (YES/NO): NO